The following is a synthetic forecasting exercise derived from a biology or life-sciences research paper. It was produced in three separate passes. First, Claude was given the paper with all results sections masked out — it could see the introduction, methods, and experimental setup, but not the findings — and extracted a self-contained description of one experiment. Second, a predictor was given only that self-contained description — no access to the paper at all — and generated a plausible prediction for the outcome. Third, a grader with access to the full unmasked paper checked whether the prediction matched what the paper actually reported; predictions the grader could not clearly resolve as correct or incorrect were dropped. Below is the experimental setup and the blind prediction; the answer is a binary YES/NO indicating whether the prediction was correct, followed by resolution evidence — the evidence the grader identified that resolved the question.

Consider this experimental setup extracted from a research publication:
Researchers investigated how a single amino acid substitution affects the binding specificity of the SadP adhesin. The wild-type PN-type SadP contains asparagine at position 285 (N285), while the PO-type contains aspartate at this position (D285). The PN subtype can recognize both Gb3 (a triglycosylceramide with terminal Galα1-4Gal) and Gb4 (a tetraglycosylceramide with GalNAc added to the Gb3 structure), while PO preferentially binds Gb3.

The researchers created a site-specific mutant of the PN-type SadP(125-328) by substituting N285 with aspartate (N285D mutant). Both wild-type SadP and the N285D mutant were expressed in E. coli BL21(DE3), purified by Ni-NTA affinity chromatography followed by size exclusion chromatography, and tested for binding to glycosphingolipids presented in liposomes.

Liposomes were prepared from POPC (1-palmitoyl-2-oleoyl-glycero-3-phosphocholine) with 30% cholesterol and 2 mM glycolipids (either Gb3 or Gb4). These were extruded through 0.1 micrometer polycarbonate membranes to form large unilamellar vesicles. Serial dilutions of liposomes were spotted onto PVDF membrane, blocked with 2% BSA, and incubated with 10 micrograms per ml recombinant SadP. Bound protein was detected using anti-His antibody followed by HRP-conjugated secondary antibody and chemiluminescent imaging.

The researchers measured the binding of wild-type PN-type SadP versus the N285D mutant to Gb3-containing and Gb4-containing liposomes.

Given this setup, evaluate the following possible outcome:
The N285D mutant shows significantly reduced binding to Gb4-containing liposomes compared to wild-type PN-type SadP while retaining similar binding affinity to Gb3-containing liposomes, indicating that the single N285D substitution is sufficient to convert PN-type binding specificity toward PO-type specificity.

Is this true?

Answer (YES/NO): YES